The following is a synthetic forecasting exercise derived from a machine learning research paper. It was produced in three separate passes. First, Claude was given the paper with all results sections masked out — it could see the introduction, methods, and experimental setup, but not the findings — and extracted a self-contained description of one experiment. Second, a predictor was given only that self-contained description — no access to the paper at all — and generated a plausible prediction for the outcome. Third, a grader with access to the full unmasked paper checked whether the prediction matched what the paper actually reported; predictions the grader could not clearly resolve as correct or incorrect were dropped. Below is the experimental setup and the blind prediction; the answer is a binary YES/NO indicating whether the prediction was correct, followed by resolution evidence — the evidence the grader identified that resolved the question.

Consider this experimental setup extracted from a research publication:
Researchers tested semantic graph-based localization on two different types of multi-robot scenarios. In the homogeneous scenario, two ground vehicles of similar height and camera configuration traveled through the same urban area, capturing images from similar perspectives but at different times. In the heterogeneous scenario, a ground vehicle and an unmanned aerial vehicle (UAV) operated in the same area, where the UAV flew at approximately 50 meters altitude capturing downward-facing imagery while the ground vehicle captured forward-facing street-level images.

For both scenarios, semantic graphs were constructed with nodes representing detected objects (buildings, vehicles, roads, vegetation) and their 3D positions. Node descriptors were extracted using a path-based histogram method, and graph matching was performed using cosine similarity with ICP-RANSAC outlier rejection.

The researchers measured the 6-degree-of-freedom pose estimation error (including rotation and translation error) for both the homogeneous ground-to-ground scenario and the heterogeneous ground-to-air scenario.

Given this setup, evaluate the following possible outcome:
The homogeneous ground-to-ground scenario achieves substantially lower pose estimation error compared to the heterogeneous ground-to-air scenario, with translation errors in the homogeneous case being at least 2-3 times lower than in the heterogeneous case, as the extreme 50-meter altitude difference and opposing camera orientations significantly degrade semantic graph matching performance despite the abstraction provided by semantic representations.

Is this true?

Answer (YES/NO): NO